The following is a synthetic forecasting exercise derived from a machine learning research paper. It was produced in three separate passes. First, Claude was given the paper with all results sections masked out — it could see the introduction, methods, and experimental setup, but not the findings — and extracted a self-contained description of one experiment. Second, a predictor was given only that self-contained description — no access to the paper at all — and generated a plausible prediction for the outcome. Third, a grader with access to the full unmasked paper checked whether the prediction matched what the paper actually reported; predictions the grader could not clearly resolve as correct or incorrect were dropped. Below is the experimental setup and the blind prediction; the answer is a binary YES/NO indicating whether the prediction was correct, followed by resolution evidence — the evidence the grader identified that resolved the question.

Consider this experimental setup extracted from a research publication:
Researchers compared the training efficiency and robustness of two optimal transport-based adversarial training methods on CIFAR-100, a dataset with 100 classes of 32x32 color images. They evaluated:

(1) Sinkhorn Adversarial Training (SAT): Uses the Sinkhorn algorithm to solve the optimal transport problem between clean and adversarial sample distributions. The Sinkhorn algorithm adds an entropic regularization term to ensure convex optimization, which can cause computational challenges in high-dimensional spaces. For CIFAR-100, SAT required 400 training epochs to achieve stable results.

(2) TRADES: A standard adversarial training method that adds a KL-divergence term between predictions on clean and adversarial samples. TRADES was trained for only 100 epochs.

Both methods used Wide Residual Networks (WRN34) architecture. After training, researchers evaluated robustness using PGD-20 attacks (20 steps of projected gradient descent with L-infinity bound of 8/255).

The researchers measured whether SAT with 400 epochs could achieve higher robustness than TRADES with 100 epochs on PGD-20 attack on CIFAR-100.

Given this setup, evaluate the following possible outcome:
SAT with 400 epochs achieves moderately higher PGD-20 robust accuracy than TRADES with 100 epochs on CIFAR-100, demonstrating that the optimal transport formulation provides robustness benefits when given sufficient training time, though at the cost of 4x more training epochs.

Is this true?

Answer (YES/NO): NO